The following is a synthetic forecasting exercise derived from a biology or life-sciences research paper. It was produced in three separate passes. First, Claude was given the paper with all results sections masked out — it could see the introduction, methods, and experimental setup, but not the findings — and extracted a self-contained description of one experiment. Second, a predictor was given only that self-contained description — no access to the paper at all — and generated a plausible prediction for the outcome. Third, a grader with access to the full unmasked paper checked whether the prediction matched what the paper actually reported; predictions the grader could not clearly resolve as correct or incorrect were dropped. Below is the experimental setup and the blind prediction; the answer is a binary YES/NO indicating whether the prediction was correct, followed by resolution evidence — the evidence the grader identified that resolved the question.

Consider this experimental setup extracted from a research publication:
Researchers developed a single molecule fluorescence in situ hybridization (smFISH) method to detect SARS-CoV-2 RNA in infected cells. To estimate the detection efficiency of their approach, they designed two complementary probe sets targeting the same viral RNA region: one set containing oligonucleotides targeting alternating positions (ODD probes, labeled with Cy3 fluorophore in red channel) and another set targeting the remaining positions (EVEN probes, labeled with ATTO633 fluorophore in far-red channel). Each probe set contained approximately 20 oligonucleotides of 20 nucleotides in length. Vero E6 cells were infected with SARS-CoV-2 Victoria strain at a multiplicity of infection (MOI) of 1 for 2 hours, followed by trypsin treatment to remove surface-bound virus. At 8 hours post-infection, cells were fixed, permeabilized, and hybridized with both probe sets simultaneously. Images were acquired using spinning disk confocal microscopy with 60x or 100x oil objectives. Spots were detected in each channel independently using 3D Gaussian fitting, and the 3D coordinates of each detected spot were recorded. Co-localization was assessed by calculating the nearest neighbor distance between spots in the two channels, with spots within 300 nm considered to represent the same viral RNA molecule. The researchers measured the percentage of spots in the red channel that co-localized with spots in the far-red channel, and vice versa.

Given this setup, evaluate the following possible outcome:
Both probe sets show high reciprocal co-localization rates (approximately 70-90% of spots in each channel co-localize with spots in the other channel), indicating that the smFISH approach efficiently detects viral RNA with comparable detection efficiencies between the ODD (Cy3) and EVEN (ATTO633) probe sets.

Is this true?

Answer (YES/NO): NO